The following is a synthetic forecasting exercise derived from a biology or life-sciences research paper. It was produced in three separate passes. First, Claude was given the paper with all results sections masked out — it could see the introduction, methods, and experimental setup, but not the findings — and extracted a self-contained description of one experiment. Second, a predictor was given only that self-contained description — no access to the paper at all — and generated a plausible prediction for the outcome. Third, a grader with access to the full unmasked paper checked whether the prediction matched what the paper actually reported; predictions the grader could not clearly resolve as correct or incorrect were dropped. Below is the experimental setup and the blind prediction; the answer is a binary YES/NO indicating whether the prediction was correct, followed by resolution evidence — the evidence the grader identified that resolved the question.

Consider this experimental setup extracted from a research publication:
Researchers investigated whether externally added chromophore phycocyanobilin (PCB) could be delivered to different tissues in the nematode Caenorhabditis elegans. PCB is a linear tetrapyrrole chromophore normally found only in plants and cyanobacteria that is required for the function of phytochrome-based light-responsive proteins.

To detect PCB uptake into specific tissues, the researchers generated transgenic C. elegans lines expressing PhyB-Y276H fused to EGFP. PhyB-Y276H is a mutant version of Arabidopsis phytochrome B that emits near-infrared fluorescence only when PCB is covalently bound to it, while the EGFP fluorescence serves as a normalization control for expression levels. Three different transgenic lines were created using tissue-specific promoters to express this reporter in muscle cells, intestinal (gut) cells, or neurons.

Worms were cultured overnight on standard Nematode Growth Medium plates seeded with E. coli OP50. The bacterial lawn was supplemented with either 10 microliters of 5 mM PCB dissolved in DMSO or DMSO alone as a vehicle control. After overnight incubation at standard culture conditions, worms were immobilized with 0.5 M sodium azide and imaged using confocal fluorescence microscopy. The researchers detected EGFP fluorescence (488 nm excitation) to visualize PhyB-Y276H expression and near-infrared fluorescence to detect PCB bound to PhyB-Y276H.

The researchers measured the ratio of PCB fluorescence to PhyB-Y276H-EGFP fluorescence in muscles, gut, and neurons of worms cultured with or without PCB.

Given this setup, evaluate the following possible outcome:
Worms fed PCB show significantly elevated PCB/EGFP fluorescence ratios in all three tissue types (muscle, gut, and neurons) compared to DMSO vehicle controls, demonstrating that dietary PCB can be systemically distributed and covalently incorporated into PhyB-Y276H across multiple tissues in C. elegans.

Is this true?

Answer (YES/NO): NO